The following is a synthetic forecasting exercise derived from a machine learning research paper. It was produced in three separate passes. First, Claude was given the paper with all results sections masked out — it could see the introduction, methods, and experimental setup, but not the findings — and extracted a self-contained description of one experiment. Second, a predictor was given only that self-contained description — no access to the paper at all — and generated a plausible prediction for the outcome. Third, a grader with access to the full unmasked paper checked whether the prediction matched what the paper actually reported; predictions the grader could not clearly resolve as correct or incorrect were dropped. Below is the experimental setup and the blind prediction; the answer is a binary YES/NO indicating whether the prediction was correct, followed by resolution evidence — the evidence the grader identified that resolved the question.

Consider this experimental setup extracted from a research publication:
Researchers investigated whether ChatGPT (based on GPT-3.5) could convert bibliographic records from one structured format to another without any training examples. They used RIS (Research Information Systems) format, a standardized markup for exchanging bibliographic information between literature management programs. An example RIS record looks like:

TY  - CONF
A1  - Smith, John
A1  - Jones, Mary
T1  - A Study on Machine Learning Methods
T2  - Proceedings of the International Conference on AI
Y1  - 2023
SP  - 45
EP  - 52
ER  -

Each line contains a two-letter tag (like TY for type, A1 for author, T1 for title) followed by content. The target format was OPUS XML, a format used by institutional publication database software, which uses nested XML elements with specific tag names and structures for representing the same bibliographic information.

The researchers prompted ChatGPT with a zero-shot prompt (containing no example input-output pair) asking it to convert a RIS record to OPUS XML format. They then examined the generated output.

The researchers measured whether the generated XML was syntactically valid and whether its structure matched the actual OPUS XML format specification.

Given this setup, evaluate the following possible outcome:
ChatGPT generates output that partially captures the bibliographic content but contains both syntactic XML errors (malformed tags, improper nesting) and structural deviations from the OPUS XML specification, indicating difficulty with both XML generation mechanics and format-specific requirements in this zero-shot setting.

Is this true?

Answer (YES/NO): NO